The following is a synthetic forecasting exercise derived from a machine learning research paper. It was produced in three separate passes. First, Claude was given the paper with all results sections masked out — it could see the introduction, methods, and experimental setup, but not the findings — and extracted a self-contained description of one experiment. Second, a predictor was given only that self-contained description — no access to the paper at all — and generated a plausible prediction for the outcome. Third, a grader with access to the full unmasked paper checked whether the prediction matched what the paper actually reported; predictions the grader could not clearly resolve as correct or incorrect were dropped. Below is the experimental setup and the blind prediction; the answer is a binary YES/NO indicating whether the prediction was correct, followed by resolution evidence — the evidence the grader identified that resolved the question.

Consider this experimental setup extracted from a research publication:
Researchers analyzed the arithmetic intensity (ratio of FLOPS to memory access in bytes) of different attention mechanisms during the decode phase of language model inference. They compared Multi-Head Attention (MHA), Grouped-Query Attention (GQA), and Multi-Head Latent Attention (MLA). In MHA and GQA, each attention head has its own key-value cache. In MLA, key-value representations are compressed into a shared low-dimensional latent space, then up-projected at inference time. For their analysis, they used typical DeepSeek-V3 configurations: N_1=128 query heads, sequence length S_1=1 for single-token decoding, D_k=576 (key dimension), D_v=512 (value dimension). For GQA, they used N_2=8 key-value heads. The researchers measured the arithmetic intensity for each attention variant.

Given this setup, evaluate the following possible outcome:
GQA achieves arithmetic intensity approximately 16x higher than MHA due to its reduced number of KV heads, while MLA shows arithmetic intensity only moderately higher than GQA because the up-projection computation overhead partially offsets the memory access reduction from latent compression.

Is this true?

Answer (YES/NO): NO